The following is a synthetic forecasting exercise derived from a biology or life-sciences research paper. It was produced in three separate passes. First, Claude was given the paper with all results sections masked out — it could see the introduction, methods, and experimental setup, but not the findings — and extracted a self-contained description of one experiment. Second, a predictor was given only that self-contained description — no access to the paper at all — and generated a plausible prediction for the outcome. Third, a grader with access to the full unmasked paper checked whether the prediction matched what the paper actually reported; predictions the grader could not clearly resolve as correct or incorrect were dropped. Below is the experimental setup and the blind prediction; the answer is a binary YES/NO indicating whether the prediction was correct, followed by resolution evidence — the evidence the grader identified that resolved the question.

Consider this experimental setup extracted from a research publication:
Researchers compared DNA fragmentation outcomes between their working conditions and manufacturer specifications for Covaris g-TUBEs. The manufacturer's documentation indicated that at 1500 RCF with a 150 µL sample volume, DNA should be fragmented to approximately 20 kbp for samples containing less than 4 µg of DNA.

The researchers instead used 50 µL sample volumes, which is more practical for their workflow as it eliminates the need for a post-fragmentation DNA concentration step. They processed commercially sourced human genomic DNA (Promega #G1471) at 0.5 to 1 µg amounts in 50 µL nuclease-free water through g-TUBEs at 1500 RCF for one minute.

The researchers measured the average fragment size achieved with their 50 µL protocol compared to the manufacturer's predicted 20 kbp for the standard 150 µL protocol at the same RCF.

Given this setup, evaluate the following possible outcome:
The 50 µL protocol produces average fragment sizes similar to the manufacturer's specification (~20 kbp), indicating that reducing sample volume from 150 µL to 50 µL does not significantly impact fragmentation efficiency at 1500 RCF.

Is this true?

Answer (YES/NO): NO